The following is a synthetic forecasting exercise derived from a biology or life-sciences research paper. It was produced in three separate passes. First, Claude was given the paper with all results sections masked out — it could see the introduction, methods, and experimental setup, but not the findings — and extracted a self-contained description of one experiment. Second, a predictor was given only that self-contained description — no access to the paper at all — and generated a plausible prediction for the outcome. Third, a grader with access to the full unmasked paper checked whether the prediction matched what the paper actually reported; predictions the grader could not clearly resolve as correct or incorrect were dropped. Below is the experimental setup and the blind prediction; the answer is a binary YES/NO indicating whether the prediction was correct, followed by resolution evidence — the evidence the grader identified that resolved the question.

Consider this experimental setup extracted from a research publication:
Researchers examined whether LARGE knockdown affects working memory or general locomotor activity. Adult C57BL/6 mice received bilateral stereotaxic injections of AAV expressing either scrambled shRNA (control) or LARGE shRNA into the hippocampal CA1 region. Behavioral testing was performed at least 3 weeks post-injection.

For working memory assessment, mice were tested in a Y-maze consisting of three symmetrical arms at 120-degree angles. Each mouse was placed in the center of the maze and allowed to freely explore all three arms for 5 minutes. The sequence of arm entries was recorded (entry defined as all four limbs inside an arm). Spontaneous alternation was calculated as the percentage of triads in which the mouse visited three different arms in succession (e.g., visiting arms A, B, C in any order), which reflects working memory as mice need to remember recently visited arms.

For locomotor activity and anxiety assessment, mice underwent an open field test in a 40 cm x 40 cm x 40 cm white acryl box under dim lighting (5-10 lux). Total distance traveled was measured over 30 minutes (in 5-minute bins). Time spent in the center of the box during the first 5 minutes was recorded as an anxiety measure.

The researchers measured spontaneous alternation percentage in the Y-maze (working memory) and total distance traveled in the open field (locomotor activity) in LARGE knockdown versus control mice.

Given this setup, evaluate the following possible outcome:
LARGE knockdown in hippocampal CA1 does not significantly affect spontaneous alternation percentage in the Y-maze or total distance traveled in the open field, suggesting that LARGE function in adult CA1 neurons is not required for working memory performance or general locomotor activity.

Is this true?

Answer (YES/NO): YES